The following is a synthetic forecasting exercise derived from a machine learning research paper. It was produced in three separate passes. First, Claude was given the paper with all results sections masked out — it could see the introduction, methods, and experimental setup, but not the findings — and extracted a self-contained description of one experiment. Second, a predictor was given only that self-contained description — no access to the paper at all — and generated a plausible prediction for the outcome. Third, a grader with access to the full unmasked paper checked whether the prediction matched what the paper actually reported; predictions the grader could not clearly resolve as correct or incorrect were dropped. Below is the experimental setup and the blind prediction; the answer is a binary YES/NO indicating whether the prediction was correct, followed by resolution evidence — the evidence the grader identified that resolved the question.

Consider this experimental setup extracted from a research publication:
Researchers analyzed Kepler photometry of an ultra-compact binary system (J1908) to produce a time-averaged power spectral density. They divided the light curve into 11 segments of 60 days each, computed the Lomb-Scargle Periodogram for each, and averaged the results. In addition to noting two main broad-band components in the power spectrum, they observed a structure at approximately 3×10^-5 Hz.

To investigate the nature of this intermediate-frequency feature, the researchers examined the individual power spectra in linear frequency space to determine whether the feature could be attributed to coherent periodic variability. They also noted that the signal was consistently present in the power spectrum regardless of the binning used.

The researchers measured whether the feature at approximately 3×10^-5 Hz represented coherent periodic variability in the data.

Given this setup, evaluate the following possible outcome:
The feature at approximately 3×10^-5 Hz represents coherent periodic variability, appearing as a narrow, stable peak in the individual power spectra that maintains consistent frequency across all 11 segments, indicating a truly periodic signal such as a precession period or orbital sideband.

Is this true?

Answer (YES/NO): NO